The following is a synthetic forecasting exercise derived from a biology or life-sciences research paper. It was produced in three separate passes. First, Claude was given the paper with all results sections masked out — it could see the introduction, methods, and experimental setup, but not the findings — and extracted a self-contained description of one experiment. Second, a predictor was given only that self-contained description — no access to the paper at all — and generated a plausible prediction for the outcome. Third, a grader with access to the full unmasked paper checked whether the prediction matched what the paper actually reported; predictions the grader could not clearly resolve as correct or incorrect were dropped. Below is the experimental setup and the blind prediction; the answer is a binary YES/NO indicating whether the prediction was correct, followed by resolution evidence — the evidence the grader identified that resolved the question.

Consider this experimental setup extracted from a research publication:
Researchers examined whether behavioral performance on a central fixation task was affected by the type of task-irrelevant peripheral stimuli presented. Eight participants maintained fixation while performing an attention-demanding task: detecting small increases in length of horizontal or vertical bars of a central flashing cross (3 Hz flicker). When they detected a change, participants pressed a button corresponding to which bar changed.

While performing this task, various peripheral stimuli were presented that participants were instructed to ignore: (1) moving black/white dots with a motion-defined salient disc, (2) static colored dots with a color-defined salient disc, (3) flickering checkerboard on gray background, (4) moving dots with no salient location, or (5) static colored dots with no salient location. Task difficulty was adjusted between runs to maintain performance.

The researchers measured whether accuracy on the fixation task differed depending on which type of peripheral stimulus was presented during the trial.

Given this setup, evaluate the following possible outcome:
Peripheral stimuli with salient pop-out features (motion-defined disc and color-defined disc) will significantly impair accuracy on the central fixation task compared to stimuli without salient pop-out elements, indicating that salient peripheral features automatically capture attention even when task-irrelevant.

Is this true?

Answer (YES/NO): NO